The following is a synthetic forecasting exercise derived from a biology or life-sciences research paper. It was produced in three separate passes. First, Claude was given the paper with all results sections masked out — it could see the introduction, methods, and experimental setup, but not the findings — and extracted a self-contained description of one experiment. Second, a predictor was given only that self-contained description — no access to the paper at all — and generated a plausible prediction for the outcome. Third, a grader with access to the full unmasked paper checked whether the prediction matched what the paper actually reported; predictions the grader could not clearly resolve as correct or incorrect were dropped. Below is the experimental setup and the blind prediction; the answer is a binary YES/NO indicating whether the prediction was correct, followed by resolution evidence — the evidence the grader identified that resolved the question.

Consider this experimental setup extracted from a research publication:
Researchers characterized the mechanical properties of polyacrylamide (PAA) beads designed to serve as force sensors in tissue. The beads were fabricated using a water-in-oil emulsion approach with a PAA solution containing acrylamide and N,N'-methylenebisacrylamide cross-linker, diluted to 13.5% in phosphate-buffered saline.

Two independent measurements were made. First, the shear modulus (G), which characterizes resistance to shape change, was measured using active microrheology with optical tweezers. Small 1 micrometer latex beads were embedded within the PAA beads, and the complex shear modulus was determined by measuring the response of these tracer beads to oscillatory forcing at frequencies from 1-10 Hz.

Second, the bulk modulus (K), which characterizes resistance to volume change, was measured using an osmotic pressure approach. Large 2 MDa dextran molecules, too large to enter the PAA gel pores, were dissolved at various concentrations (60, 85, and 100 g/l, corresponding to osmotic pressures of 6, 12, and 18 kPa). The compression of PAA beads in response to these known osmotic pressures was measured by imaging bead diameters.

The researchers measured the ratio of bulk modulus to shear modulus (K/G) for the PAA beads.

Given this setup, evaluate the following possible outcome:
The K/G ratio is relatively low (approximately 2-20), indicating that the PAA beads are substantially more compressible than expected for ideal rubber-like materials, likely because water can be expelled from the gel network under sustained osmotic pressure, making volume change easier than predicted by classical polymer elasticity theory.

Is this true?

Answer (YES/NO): NO